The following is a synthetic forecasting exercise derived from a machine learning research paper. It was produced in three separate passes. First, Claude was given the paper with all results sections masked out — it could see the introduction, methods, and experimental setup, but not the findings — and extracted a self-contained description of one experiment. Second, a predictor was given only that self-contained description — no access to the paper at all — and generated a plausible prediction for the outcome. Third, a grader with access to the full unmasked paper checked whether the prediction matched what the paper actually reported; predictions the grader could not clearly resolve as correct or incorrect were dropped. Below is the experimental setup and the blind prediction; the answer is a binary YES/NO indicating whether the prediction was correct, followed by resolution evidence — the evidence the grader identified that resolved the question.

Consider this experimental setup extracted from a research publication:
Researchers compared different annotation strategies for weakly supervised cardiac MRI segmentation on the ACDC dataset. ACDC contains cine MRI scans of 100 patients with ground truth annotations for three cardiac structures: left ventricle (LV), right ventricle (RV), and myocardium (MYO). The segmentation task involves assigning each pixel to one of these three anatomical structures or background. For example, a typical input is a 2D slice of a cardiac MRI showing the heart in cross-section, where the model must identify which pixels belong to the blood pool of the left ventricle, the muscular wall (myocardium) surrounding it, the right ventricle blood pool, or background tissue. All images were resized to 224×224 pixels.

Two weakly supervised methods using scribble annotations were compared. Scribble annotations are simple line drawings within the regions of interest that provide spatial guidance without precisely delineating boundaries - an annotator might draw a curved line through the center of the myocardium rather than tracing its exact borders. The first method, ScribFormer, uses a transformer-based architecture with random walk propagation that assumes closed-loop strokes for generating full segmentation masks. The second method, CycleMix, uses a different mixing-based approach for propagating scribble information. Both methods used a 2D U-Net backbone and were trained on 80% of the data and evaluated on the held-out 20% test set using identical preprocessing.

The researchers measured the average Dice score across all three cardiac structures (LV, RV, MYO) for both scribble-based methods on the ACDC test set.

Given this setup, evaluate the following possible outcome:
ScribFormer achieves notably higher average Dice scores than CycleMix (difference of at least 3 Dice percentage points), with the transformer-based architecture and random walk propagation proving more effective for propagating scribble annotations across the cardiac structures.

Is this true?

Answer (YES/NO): YES